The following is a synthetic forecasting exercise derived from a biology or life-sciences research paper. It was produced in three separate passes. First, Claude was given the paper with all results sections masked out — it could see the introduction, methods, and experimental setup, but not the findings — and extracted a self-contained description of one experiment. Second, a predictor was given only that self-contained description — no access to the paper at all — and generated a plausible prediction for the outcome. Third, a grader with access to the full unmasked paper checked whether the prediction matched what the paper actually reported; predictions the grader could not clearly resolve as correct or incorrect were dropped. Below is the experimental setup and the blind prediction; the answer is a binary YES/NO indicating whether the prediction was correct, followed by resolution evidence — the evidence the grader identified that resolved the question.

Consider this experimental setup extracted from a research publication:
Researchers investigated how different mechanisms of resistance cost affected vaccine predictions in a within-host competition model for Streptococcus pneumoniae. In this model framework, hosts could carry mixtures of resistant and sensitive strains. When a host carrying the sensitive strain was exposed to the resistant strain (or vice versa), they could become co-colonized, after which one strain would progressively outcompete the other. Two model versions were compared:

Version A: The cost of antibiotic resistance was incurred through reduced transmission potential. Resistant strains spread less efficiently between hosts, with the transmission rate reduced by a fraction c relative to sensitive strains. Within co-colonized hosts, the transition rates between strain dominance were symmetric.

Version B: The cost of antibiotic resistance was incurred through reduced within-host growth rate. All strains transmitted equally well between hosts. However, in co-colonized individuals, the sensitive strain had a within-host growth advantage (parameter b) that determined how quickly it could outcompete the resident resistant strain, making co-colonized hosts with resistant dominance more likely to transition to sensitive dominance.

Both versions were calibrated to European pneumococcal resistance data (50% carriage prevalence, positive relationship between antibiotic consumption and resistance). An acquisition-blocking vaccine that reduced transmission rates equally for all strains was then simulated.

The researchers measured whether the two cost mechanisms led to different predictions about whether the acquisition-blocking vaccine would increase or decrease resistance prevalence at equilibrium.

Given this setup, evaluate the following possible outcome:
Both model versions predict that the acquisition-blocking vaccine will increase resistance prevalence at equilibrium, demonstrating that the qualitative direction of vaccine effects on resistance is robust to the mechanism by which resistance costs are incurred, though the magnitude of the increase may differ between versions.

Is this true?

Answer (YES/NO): NO